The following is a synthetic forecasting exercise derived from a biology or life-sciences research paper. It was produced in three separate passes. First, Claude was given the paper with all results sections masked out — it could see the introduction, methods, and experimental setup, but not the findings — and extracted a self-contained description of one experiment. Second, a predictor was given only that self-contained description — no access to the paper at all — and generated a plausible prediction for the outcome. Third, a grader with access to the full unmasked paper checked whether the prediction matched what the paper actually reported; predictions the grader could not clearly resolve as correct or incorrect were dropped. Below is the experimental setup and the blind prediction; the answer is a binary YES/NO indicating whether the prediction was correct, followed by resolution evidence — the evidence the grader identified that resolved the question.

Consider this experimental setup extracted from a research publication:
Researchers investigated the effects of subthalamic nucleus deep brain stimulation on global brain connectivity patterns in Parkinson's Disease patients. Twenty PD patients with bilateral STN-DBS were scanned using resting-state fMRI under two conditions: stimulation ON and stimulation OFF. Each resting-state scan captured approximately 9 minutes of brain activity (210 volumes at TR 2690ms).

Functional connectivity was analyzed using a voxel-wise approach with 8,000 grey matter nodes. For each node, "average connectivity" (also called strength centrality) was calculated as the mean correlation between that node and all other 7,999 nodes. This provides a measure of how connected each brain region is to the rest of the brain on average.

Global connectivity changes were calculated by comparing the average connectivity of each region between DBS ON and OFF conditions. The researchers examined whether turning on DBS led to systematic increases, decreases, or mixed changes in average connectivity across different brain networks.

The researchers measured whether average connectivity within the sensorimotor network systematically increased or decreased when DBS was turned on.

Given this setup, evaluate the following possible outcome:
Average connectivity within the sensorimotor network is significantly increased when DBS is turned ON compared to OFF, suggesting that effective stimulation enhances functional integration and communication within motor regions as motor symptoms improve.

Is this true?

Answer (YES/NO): YES